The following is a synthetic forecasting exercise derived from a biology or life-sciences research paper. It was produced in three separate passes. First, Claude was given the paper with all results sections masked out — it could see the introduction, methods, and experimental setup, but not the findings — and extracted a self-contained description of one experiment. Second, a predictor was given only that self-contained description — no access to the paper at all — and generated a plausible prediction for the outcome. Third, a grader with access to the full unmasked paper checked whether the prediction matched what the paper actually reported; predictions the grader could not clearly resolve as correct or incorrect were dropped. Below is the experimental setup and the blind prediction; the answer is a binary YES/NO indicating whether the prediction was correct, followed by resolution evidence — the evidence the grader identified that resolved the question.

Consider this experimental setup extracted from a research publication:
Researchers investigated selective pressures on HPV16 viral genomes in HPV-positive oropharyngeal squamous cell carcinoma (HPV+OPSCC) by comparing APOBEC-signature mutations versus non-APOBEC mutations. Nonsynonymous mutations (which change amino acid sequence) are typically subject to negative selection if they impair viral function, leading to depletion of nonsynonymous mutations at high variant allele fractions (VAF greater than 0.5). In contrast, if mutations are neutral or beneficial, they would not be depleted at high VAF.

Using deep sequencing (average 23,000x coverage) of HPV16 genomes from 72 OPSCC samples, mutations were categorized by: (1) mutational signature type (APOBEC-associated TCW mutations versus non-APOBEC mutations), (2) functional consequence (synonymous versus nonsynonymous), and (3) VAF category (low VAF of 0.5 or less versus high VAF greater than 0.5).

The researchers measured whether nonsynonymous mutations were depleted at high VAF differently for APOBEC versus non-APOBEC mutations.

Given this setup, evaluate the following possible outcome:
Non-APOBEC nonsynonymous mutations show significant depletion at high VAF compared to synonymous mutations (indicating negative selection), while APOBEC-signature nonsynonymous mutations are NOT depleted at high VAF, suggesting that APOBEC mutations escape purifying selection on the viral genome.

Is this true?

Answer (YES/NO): YES